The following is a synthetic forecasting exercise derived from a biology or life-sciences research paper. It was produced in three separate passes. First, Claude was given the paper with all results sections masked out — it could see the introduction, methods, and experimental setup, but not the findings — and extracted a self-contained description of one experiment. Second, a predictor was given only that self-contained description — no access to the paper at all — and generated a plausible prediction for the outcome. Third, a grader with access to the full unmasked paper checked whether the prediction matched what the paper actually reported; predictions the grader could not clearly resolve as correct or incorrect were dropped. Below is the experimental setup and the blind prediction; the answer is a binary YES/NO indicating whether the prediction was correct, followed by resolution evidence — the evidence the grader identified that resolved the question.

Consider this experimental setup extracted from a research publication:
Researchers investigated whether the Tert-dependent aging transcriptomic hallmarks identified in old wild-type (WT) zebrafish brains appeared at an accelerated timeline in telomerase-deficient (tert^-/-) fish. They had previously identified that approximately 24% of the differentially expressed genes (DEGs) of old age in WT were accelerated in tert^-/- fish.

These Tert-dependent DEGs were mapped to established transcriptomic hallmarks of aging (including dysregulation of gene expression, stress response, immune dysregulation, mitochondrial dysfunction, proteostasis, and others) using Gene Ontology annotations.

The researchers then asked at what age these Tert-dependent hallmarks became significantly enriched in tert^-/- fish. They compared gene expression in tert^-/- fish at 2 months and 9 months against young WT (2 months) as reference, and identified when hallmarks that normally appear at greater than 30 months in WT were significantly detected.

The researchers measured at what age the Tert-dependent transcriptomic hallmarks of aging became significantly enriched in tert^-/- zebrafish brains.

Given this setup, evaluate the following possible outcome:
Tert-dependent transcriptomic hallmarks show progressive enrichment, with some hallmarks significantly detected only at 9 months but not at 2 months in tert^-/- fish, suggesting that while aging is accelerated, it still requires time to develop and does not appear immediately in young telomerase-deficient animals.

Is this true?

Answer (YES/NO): YES